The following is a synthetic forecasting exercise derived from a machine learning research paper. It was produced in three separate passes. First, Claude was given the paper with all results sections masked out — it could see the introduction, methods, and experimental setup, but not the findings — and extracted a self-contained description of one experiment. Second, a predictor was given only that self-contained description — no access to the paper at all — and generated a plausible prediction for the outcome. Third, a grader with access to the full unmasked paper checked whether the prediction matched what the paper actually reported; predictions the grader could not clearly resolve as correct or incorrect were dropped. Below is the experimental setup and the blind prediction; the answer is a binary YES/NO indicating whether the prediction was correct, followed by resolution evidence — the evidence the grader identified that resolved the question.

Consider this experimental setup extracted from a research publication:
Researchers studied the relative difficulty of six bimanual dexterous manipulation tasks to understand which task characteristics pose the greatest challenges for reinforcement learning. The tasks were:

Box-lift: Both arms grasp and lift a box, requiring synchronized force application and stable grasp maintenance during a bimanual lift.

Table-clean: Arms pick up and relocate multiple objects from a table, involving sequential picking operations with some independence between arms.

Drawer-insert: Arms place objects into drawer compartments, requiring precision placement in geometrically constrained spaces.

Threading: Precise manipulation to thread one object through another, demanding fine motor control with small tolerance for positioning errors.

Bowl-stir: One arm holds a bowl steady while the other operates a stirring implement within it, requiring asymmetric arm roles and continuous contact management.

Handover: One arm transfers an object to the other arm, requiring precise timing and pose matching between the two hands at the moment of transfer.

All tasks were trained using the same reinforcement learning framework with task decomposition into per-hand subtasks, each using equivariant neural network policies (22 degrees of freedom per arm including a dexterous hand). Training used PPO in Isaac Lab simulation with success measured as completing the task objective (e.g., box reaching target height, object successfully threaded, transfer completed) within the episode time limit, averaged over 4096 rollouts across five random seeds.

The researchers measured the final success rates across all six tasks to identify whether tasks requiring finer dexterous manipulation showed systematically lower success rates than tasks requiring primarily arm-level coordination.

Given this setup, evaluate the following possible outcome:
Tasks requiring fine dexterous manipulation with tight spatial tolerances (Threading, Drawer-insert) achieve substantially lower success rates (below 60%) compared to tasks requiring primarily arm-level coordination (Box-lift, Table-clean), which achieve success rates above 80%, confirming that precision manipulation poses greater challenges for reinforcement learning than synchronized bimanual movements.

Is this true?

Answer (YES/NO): NO